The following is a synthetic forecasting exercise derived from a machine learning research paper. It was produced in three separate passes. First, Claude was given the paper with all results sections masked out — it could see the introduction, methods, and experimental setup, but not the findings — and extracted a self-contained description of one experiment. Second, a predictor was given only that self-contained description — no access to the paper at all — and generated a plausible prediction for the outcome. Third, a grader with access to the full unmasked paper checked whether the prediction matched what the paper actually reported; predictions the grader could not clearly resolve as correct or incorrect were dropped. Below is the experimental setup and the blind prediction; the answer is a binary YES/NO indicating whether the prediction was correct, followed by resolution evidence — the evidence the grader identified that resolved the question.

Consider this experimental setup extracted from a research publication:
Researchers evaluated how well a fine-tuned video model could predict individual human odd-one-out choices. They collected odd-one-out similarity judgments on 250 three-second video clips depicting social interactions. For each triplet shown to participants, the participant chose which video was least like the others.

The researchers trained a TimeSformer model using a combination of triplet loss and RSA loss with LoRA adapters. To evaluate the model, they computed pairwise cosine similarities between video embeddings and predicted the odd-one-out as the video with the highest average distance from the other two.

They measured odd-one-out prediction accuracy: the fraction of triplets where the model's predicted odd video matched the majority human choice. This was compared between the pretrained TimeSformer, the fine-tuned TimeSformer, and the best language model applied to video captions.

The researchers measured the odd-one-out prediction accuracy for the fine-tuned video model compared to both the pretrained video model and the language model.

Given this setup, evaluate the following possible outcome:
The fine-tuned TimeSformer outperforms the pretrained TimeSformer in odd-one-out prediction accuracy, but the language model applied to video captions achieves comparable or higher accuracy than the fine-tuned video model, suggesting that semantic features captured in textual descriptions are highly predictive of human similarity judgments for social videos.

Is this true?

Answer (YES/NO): NO